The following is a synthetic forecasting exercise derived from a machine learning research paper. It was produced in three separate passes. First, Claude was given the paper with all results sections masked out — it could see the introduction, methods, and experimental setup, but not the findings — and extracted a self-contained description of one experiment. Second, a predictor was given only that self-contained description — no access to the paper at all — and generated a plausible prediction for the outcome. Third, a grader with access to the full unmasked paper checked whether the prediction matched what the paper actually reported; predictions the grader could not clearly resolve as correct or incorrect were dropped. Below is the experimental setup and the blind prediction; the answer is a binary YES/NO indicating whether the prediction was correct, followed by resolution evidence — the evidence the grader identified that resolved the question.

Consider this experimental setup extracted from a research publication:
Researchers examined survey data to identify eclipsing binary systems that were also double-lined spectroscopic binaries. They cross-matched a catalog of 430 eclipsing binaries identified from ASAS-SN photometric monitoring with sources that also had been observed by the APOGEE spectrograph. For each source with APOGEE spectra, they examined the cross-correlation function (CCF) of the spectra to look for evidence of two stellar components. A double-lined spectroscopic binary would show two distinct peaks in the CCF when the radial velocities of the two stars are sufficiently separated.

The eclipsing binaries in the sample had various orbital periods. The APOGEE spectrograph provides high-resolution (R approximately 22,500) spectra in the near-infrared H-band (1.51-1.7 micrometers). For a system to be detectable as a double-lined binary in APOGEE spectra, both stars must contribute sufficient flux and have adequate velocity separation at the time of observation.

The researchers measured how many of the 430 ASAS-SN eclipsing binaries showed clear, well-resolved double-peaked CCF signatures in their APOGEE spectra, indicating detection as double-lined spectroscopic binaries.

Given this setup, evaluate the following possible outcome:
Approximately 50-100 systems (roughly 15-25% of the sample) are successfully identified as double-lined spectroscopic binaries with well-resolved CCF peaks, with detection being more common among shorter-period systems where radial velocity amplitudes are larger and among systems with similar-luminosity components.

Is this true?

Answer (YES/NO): NO